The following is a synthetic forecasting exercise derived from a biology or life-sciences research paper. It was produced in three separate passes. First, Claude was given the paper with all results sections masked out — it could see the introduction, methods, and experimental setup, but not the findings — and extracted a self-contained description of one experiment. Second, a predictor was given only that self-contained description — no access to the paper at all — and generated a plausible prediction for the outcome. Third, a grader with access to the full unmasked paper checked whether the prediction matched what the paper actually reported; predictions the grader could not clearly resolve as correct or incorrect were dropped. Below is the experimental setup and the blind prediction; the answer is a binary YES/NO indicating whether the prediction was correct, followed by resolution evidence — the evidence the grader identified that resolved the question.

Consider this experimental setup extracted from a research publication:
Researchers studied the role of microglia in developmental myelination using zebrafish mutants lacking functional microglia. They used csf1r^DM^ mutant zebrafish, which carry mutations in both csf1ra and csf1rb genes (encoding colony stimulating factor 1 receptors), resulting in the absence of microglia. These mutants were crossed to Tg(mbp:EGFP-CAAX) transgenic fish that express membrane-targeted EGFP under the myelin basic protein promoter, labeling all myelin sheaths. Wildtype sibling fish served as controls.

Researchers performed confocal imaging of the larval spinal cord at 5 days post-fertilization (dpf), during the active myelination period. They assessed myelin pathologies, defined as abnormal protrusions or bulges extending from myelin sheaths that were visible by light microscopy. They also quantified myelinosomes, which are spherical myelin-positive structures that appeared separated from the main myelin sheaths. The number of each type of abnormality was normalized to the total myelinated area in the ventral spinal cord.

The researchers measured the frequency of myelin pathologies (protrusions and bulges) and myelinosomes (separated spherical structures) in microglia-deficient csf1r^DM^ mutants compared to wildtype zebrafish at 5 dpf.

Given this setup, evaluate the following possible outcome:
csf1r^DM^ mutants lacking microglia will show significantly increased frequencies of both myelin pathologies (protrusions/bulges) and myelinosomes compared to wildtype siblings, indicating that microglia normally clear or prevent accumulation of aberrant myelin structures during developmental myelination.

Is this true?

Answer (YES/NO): YES